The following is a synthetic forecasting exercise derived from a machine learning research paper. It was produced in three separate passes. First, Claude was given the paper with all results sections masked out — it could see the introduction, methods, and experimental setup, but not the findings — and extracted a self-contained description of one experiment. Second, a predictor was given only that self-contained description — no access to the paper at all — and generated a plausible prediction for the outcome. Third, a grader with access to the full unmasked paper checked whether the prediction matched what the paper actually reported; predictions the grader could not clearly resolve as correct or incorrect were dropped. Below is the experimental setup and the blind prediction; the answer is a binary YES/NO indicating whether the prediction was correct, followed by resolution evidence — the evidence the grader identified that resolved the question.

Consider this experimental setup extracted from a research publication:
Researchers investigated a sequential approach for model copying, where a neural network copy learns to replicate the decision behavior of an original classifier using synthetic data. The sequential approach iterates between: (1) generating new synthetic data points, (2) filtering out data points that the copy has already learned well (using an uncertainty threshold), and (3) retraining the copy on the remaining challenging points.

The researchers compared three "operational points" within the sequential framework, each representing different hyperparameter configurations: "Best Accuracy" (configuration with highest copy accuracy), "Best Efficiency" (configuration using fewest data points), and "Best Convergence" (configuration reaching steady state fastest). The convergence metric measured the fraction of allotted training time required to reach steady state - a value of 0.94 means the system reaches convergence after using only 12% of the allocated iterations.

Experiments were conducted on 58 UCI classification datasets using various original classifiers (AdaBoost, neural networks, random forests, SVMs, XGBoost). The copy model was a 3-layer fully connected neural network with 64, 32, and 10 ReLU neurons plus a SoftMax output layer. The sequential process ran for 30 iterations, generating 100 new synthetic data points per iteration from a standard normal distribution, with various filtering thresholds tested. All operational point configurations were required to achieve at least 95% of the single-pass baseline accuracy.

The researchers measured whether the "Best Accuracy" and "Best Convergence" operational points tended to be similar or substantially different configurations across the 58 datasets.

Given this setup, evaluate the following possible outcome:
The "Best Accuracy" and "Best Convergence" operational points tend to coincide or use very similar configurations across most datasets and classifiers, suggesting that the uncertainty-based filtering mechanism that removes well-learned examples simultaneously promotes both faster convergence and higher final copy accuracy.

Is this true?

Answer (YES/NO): YES